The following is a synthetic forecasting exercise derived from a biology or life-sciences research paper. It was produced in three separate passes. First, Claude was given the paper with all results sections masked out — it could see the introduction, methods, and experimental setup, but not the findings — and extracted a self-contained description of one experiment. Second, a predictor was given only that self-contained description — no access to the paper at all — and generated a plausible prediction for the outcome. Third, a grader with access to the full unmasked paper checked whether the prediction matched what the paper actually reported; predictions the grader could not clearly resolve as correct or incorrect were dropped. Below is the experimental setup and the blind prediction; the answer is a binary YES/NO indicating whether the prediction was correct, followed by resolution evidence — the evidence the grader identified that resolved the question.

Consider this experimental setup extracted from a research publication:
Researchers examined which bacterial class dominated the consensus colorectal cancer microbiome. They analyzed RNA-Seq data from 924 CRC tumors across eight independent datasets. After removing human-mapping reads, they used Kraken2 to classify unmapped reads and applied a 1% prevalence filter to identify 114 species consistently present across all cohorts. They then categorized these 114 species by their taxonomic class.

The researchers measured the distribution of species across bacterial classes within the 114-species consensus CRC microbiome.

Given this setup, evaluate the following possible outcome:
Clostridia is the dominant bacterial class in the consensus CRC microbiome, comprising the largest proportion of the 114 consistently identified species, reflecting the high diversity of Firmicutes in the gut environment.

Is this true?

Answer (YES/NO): YES